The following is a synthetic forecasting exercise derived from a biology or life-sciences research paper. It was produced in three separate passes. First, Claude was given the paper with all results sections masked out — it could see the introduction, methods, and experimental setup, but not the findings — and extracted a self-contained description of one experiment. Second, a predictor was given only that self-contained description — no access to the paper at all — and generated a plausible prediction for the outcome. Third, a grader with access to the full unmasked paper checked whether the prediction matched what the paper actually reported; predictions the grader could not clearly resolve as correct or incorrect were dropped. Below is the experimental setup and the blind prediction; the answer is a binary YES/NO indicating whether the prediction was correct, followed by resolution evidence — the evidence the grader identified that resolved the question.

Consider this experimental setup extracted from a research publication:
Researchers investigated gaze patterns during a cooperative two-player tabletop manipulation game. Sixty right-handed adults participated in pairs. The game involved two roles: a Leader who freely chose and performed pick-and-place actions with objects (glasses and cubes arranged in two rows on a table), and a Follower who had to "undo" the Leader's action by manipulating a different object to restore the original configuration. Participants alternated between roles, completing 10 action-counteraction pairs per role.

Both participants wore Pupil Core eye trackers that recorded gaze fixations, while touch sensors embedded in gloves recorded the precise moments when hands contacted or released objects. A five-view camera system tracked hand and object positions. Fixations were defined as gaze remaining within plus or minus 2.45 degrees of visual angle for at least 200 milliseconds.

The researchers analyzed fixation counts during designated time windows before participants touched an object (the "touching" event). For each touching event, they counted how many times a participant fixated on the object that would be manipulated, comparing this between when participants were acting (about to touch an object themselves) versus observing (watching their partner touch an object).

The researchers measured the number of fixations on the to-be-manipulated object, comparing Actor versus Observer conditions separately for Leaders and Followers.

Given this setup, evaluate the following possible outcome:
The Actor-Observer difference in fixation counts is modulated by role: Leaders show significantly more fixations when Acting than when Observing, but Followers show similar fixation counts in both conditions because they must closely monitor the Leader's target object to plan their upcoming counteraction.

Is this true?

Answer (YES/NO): NO